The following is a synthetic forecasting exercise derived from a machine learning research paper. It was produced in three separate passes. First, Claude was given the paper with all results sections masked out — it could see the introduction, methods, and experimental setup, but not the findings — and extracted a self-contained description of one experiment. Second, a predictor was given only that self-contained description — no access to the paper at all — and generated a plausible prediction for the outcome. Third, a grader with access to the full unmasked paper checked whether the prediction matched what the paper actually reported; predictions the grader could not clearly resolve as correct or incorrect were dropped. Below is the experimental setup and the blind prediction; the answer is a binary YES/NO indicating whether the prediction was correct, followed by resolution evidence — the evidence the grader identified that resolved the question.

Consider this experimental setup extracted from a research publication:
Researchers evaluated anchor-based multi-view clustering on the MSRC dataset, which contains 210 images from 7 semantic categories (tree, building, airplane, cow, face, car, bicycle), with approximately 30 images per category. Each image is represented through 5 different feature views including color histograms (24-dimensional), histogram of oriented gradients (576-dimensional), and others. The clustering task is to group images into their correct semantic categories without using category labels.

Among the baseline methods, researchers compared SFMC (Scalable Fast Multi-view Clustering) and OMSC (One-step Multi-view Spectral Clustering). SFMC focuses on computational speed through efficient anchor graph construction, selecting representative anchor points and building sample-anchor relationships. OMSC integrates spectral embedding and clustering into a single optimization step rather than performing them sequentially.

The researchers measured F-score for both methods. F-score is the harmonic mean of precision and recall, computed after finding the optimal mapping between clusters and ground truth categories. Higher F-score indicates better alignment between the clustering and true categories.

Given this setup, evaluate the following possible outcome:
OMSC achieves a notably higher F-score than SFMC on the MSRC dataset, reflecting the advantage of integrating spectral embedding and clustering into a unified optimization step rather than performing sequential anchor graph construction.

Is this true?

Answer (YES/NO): NO